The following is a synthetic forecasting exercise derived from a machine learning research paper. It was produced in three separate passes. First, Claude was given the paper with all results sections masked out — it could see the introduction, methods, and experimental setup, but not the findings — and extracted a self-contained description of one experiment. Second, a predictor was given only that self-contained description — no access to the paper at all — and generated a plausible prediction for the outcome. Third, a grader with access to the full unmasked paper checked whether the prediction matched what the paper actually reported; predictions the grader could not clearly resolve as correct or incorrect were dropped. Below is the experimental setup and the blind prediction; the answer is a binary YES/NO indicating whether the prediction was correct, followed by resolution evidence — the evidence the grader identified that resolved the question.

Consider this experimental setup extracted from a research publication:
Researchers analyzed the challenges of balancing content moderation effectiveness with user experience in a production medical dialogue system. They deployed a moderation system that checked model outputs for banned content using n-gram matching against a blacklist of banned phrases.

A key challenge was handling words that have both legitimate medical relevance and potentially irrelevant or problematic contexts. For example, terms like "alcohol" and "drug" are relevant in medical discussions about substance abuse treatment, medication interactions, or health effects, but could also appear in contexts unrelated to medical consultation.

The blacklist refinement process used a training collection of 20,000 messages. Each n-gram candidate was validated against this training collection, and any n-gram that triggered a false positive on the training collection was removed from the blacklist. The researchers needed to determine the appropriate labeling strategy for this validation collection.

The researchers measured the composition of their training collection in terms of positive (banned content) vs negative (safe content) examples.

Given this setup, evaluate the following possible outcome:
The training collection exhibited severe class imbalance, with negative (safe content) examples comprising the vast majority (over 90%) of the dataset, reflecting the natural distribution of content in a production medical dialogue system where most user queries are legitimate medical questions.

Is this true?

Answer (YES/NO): NO